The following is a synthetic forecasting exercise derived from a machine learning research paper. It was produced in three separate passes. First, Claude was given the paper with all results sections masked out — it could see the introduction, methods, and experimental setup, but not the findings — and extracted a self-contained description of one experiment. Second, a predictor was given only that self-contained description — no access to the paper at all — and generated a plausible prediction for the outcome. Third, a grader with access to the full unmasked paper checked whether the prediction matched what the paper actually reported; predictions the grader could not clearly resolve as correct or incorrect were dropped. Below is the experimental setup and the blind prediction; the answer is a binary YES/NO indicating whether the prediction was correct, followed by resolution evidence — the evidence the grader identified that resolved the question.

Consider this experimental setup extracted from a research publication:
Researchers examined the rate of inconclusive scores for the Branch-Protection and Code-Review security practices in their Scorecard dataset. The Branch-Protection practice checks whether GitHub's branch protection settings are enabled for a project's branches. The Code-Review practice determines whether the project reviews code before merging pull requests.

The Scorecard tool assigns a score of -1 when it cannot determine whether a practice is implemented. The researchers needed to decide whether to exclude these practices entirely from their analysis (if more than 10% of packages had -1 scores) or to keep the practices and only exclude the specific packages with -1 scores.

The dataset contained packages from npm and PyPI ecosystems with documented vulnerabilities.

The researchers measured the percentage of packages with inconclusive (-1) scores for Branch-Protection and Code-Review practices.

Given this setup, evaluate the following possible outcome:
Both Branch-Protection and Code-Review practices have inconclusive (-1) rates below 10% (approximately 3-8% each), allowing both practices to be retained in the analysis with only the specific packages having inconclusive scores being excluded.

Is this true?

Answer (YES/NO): NO